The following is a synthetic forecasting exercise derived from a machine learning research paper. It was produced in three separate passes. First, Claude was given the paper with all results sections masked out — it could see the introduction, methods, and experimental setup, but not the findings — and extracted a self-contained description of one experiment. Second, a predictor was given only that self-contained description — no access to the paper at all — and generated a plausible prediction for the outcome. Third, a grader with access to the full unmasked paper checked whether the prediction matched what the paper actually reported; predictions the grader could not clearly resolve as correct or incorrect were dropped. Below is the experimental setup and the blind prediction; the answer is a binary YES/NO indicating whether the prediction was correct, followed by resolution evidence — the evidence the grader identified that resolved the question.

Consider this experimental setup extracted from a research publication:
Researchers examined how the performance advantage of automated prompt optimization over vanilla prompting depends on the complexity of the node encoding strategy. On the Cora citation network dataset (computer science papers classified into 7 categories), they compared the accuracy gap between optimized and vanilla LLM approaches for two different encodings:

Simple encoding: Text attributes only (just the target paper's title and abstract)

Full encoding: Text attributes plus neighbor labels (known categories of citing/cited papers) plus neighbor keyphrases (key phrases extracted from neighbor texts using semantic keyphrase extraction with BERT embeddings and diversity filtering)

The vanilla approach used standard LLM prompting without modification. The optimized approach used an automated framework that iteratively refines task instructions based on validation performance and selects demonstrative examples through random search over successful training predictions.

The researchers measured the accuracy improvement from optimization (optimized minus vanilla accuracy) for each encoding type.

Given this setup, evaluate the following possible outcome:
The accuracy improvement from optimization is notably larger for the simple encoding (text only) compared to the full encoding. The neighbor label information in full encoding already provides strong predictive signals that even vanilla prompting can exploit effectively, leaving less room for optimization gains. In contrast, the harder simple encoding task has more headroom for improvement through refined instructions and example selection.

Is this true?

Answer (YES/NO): NO